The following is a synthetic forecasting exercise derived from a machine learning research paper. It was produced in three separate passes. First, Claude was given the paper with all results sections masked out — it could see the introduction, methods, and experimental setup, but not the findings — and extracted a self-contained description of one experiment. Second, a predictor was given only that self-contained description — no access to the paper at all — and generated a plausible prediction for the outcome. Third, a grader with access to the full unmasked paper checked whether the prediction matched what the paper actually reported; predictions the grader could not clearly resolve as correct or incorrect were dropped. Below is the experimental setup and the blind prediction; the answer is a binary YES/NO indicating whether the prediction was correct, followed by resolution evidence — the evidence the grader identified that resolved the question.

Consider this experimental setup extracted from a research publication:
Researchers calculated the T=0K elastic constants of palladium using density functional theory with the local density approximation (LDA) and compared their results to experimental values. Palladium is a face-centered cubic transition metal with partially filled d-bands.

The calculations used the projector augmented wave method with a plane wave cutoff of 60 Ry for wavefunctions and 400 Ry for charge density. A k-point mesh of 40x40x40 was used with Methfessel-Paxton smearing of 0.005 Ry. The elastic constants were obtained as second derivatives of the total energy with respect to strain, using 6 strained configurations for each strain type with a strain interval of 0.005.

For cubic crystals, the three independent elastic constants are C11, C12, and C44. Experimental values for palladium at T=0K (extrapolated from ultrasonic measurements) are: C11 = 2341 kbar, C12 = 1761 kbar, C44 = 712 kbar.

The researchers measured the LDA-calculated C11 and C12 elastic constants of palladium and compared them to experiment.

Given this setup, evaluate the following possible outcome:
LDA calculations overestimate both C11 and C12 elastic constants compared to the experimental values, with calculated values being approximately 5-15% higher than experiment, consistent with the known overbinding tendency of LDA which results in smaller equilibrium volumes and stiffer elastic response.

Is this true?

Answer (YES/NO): NO